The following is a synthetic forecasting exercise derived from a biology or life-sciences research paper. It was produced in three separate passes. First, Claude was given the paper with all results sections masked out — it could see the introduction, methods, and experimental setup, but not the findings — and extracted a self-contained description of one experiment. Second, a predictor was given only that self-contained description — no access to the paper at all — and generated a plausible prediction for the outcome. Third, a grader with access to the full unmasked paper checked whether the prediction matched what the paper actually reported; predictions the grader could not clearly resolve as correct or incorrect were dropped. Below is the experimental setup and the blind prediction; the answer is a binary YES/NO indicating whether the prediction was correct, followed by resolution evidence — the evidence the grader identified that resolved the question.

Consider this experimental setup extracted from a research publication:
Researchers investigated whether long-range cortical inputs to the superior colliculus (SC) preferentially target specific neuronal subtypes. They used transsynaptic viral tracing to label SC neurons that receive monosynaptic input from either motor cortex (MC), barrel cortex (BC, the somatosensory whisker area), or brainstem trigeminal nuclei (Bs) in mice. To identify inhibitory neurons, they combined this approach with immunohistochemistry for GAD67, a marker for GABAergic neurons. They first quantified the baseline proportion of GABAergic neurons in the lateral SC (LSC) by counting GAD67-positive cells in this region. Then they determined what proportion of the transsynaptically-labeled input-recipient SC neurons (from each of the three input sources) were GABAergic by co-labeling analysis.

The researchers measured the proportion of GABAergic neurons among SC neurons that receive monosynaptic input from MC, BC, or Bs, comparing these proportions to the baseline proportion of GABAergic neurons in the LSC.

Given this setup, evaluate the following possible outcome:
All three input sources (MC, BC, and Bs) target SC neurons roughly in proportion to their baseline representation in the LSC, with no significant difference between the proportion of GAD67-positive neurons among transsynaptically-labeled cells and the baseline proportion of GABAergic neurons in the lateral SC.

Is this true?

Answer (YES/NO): NO